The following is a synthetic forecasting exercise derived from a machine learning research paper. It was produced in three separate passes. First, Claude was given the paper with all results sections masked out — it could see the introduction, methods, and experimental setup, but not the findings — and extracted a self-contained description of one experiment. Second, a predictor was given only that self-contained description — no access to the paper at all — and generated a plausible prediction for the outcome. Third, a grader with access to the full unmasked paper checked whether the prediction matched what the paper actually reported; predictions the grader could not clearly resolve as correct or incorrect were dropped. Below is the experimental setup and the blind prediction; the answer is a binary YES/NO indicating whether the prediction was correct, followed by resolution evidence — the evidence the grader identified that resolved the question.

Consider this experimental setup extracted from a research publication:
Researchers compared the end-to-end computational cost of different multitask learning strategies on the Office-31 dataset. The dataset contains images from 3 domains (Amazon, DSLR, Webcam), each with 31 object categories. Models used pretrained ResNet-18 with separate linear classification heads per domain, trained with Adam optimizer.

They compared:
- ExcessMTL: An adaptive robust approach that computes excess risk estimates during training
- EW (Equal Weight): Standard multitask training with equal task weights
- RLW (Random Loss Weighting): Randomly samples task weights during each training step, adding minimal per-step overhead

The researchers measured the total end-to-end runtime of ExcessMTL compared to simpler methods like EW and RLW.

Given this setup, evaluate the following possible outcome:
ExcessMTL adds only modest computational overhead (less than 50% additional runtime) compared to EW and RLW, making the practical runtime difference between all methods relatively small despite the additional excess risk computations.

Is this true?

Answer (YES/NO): NO